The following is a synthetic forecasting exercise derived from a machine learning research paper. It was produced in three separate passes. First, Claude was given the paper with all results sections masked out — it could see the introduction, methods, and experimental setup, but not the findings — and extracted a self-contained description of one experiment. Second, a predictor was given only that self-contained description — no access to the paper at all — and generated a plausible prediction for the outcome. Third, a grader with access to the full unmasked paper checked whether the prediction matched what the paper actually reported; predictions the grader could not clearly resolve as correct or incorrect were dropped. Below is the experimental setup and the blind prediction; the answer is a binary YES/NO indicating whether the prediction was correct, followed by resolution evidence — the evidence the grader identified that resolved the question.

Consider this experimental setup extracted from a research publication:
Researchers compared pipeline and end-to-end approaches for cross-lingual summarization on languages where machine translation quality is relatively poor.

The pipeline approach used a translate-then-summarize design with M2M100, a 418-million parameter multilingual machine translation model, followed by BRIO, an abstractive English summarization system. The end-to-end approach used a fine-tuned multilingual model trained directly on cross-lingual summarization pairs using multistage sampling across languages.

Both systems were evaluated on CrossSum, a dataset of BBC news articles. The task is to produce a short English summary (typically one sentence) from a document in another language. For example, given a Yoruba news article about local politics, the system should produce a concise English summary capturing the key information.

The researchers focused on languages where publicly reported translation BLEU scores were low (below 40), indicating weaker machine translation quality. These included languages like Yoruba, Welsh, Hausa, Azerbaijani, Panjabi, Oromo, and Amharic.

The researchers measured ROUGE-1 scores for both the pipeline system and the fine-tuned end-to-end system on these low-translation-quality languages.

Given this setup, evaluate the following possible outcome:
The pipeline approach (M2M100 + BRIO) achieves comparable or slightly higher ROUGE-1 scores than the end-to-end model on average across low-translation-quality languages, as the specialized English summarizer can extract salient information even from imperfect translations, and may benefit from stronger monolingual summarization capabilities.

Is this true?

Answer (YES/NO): NO